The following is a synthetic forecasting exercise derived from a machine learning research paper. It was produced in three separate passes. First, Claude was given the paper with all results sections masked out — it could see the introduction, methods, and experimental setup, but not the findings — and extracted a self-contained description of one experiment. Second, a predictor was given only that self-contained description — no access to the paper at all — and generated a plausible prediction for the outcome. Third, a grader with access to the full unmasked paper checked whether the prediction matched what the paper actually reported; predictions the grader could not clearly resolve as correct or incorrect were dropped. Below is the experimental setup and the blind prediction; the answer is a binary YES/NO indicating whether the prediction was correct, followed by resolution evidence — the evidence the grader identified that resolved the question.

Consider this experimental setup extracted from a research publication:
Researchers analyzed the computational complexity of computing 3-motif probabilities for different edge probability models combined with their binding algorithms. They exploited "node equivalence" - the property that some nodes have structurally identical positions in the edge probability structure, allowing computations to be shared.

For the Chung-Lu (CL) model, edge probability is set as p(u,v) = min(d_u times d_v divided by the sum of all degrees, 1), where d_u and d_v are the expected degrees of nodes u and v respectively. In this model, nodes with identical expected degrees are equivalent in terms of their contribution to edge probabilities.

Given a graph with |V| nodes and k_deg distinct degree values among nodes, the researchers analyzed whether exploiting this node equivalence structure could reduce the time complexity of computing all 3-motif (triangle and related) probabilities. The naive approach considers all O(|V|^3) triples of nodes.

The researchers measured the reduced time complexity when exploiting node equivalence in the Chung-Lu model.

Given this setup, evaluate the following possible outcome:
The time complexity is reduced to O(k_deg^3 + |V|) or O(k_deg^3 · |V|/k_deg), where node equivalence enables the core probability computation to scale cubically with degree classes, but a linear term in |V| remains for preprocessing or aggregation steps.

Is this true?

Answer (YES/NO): NO